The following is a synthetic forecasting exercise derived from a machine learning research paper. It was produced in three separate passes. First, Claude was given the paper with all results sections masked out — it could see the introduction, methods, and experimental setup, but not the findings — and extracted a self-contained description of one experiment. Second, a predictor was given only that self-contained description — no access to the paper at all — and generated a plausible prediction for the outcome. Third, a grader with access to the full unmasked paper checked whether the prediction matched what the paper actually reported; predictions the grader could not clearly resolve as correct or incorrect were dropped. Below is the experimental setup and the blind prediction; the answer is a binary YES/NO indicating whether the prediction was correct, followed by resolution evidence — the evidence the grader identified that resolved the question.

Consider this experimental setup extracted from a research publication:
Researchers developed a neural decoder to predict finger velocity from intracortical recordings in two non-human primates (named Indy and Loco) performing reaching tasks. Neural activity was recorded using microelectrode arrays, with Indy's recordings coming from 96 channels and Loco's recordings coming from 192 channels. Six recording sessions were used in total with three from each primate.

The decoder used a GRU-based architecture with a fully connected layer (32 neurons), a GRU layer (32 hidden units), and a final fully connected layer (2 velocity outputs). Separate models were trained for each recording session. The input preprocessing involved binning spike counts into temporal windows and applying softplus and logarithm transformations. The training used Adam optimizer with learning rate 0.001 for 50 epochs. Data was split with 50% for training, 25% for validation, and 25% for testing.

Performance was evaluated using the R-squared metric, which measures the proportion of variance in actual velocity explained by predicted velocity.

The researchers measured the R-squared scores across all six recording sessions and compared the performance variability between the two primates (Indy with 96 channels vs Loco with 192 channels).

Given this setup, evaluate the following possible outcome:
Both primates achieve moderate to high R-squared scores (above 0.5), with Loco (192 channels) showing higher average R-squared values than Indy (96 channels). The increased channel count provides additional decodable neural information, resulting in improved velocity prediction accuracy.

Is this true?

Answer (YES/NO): NO